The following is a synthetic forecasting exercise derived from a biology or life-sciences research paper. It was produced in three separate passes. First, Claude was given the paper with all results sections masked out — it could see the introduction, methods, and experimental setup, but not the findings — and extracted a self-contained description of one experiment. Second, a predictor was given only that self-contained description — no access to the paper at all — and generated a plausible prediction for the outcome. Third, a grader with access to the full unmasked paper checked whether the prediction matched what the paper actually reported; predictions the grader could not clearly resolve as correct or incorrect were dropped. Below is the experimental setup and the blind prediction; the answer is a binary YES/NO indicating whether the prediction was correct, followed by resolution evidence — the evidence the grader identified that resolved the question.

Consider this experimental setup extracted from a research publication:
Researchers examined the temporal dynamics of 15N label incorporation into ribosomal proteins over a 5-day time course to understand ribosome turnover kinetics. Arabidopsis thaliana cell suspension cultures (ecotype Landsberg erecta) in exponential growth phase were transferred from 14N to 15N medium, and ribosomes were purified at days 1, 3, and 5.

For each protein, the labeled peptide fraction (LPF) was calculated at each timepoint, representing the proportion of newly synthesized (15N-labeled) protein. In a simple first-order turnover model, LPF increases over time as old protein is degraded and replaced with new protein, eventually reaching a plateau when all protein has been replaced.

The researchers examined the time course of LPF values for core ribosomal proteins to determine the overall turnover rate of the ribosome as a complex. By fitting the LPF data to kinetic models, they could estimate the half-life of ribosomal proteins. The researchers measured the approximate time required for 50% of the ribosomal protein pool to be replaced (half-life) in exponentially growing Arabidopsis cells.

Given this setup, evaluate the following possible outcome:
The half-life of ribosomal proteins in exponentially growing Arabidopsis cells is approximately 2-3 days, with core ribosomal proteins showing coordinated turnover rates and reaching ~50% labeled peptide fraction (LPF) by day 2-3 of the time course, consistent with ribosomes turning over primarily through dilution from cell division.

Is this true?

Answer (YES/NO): NO